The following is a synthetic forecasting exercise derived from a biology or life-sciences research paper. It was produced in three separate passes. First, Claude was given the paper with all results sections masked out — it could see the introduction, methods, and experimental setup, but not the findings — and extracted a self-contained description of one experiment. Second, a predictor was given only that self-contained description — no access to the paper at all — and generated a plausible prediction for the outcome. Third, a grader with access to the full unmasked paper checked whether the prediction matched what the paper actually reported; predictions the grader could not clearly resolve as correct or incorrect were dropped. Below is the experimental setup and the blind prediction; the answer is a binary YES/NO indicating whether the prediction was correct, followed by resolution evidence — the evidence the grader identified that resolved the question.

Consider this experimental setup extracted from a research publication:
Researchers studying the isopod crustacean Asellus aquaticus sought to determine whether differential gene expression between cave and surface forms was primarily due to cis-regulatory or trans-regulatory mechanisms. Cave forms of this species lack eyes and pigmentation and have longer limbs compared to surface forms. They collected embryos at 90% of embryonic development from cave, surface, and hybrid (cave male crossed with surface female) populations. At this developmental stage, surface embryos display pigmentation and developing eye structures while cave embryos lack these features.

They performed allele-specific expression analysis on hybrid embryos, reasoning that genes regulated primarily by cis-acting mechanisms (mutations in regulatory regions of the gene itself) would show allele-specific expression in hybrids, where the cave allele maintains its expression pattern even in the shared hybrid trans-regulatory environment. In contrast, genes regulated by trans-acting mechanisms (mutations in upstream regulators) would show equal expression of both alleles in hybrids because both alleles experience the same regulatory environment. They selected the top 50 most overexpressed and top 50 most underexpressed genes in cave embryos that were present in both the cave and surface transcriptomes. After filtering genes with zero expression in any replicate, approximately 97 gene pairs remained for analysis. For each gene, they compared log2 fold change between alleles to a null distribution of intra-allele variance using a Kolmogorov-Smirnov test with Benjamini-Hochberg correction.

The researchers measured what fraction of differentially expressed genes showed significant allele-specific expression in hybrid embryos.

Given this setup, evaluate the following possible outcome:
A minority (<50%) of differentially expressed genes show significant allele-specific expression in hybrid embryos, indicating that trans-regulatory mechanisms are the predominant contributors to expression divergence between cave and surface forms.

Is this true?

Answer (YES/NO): NO